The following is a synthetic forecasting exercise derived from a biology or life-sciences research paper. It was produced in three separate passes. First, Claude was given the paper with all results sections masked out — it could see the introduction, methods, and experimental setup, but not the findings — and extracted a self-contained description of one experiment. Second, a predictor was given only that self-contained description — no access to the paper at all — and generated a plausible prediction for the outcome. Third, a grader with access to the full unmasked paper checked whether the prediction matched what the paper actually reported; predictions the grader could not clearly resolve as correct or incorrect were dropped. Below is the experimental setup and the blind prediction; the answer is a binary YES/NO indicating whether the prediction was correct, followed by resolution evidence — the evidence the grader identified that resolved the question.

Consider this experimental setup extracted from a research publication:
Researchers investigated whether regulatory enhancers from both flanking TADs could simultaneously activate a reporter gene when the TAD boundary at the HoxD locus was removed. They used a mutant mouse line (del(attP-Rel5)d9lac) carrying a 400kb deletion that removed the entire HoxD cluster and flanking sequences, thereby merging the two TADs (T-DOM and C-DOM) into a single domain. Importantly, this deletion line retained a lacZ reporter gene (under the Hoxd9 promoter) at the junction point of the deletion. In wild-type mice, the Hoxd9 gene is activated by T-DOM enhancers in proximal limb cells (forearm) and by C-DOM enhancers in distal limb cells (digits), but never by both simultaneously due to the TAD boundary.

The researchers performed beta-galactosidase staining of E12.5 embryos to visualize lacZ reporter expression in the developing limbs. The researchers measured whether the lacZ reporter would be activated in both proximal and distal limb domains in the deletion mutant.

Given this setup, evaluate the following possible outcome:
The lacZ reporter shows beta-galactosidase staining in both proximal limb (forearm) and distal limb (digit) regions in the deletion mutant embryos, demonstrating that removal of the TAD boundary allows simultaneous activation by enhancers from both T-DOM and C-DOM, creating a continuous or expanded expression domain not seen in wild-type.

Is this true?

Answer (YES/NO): YES